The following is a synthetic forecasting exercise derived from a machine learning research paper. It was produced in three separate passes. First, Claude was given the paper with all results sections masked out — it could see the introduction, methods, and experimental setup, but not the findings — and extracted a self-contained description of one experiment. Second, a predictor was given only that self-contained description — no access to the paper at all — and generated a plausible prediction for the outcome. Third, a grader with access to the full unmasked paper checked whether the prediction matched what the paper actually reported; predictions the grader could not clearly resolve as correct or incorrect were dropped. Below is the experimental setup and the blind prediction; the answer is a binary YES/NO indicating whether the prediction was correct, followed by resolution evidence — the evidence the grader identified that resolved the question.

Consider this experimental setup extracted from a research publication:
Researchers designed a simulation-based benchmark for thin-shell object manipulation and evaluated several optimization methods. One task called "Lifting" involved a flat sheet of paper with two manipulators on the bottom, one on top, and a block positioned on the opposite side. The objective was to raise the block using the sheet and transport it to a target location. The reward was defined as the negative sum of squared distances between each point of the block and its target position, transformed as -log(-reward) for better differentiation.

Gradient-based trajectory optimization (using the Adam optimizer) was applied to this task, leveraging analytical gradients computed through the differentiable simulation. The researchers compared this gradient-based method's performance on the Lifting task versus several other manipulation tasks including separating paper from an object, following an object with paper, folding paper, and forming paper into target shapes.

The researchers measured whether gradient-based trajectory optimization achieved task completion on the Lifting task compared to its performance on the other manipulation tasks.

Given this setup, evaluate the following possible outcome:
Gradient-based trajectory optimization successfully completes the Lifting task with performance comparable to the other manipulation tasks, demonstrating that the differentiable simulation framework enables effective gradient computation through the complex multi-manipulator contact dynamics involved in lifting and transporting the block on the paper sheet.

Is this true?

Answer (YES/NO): NO